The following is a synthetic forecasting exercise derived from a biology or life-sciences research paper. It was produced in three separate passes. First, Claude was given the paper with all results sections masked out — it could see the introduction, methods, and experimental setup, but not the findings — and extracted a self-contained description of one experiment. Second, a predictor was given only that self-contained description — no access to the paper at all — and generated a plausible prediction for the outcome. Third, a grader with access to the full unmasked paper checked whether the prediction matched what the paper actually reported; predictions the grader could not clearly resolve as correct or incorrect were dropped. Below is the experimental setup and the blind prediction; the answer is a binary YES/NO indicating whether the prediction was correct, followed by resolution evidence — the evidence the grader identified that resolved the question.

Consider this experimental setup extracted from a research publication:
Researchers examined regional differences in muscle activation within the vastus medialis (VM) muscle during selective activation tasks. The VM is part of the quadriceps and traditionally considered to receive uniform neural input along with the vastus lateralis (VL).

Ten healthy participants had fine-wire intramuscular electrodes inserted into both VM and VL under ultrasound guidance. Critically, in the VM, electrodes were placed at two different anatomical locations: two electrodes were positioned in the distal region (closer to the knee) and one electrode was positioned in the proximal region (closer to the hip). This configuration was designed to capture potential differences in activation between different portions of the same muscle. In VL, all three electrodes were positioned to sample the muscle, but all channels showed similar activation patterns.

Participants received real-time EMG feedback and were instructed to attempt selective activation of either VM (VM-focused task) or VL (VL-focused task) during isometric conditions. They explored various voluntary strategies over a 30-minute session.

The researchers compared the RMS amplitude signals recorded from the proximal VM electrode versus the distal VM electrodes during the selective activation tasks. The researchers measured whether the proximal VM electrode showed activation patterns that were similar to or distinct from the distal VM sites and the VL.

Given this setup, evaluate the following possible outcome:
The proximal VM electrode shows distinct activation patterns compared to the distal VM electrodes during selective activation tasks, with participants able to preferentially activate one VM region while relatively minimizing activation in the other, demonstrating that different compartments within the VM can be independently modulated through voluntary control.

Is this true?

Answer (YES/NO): YES